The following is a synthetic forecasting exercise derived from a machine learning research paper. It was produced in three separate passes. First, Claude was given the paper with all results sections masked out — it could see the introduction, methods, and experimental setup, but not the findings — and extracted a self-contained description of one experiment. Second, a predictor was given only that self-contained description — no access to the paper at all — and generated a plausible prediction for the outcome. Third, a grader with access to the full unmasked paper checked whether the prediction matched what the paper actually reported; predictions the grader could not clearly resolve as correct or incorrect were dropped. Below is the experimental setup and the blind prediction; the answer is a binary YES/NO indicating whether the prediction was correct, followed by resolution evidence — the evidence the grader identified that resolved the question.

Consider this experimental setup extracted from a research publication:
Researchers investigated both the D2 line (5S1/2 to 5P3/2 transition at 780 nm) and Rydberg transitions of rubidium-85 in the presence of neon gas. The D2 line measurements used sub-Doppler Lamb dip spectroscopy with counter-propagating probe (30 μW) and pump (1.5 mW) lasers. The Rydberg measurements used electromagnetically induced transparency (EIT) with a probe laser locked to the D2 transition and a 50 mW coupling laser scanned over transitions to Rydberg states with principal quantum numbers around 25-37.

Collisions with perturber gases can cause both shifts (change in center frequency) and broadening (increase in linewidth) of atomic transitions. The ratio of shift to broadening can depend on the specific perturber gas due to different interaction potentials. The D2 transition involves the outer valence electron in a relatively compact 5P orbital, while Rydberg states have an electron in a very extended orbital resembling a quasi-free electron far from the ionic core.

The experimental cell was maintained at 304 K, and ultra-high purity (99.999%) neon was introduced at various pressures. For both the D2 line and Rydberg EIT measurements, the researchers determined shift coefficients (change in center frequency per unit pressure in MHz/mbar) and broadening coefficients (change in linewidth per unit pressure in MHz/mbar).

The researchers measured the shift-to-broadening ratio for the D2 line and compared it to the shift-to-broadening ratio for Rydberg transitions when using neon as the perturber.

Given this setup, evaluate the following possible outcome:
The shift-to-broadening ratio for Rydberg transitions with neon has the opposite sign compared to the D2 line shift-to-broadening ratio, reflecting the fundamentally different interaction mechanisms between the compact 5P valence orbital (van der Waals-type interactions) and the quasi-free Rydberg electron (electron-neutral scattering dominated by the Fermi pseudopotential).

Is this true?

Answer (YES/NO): YES